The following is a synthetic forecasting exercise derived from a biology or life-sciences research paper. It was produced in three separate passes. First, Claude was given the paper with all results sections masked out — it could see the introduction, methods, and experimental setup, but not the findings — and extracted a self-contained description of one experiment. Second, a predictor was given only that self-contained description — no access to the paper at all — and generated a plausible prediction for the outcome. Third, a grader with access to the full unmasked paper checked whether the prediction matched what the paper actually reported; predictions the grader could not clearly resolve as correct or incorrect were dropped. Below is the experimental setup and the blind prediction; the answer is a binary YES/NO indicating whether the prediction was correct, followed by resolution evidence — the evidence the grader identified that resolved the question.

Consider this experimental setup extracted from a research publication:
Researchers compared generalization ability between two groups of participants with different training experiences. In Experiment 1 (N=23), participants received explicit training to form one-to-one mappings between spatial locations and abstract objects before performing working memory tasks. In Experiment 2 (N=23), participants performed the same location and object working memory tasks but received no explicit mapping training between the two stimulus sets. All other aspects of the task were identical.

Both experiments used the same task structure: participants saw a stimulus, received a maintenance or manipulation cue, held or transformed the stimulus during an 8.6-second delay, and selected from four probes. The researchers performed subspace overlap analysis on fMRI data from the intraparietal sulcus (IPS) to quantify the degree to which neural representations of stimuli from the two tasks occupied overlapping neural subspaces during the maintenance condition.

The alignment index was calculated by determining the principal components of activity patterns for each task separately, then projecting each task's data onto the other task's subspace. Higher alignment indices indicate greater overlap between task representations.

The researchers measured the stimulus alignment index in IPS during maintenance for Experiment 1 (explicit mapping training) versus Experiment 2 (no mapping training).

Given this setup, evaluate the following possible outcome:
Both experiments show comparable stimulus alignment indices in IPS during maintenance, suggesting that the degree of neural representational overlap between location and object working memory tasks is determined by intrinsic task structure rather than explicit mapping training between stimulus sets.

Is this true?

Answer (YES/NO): NO